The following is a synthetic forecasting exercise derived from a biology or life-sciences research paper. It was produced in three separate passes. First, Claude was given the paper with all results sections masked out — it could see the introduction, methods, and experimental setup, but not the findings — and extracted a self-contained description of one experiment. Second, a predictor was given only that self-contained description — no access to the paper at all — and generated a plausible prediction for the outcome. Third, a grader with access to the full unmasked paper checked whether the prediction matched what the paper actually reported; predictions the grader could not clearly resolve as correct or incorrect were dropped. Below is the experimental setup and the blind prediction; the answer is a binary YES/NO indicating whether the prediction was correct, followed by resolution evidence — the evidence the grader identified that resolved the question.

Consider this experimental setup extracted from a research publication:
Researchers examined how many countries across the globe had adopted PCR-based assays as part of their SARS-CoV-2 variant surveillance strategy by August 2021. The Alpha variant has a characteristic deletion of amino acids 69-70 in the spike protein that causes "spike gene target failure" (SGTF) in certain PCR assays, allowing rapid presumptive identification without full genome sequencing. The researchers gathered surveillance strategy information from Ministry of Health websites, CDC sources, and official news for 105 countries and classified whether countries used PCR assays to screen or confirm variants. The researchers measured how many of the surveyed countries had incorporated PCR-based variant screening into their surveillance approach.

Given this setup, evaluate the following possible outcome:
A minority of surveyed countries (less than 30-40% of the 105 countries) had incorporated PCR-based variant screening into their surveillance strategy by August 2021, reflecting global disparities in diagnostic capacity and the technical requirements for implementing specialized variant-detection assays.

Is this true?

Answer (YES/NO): YES